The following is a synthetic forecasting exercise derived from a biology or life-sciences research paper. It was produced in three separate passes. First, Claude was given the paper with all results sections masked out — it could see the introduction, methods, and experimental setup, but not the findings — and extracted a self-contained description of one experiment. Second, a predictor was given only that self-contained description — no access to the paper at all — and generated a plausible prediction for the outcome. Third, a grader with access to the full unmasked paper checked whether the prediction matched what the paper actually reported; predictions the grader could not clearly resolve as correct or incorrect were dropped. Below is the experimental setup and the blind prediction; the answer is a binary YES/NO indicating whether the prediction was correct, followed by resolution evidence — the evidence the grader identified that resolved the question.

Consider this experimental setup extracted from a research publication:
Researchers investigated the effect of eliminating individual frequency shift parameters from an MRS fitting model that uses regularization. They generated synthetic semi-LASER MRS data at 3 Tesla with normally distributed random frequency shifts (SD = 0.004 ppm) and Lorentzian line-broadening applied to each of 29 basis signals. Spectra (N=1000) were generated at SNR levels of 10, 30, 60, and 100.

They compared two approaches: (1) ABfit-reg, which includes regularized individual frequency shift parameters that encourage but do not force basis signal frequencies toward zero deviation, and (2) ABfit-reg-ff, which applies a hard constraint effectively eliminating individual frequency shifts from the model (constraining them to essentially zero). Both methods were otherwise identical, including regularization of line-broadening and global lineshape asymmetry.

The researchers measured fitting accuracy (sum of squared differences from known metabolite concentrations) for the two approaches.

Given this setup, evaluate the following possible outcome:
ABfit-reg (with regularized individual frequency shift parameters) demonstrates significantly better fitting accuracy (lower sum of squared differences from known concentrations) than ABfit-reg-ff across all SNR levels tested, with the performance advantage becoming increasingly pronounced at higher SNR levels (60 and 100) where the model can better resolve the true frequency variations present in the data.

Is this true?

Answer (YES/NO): NO